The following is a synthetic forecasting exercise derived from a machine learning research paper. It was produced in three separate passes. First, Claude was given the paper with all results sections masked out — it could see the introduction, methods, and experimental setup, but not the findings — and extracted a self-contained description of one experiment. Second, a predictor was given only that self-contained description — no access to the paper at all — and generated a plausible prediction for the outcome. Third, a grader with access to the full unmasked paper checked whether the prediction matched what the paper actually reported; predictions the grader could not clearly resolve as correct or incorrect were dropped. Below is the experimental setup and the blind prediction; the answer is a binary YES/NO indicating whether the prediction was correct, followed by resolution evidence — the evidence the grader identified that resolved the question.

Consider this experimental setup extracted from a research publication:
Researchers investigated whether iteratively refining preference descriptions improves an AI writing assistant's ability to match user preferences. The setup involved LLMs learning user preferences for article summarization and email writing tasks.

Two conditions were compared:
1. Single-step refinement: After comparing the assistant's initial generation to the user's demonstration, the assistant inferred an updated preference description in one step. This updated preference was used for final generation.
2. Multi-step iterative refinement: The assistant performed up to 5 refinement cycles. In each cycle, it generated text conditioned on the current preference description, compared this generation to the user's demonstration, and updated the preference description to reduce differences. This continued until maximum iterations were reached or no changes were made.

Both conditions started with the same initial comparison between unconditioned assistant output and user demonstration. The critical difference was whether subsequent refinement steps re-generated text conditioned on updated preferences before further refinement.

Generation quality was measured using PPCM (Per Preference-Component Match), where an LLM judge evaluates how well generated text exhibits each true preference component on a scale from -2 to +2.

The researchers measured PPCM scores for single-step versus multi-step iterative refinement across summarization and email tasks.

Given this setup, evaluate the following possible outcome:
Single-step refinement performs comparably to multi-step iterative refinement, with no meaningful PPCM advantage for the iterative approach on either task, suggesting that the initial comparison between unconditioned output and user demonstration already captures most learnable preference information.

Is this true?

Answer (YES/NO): NO